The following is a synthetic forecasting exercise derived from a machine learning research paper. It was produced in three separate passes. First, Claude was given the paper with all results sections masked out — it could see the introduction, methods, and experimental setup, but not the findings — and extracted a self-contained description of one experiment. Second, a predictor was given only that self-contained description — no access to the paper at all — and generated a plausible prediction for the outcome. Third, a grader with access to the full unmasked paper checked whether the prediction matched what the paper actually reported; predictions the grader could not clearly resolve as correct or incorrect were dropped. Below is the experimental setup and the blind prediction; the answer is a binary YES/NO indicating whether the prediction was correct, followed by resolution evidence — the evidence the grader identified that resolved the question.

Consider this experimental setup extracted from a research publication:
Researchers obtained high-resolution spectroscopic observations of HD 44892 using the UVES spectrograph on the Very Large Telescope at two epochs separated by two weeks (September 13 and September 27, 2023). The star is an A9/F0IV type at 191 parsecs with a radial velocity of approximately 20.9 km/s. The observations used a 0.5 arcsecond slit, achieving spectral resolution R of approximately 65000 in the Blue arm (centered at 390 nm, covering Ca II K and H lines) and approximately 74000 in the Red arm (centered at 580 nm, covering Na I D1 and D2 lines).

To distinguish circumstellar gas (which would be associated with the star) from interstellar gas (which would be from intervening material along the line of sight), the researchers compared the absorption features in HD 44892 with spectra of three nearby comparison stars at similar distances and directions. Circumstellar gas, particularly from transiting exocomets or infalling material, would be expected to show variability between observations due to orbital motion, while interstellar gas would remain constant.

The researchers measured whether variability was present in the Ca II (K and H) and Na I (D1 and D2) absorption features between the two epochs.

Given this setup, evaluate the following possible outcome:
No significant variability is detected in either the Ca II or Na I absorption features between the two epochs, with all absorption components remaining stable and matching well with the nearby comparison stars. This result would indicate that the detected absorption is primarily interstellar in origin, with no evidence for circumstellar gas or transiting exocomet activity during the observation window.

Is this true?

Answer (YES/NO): NO